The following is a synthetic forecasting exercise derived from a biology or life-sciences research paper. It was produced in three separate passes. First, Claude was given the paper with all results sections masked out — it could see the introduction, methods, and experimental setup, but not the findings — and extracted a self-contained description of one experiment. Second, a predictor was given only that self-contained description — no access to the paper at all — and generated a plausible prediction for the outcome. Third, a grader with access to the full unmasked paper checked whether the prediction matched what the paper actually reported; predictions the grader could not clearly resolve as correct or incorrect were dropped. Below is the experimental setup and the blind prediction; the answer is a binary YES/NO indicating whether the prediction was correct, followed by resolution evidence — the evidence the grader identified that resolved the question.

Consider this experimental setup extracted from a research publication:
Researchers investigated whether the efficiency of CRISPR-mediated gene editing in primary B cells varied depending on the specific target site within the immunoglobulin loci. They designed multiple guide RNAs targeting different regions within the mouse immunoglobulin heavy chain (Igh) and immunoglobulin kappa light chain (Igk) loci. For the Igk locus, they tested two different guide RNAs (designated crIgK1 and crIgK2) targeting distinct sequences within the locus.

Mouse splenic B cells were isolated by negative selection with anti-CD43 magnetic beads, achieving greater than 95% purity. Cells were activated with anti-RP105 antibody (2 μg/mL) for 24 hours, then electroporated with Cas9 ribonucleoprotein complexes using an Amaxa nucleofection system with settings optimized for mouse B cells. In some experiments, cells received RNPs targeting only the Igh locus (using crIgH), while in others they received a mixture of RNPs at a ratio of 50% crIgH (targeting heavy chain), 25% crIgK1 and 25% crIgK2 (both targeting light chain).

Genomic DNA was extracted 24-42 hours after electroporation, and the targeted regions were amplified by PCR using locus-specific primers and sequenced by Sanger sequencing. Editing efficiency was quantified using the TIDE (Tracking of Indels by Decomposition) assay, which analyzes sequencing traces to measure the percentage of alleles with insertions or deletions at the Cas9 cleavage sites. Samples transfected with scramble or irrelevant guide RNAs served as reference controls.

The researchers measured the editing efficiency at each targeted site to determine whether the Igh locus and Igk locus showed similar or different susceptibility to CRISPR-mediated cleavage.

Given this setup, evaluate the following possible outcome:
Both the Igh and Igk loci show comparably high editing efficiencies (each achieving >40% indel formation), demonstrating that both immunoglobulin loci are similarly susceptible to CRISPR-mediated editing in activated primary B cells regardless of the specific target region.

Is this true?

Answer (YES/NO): YES